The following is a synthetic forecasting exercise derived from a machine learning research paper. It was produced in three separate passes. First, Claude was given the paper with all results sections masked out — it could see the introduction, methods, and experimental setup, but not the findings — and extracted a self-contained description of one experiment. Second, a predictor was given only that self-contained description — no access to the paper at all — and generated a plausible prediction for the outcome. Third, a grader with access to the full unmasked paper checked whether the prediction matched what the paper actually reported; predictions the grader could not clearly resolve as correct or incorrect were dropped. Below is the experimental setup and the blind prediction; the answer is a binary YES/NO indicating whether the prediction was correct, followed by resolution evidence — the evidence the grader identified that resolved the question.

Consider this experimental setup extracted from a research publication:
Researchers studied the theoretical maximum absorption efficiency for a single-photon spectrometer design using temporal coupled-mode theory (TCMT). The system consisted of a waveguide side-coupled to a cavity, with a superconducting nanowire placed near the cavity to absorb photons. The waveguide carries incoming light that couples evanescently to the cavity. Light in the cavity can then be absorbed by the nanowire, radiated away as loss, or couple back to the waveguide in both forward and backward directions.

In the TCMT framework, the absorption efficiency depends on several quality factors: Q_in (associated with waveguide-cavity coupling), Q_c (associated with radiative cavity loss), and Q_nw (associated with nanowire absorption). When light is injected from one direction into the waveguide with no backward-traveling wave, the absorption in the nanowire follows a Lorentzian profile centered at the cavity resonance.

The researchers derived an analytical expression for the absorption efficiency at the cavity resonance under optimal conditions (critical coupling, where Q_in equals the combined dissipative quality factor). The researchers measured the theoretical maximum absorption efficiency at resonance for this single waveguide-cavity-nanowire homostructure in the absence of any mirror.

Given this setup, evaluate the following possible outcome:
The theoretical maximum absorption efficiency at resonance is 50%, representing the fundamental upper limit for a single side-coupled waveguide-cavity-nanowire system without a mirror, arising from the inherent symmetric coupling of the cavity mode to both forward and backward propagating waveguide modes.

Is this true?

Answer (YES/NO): YES